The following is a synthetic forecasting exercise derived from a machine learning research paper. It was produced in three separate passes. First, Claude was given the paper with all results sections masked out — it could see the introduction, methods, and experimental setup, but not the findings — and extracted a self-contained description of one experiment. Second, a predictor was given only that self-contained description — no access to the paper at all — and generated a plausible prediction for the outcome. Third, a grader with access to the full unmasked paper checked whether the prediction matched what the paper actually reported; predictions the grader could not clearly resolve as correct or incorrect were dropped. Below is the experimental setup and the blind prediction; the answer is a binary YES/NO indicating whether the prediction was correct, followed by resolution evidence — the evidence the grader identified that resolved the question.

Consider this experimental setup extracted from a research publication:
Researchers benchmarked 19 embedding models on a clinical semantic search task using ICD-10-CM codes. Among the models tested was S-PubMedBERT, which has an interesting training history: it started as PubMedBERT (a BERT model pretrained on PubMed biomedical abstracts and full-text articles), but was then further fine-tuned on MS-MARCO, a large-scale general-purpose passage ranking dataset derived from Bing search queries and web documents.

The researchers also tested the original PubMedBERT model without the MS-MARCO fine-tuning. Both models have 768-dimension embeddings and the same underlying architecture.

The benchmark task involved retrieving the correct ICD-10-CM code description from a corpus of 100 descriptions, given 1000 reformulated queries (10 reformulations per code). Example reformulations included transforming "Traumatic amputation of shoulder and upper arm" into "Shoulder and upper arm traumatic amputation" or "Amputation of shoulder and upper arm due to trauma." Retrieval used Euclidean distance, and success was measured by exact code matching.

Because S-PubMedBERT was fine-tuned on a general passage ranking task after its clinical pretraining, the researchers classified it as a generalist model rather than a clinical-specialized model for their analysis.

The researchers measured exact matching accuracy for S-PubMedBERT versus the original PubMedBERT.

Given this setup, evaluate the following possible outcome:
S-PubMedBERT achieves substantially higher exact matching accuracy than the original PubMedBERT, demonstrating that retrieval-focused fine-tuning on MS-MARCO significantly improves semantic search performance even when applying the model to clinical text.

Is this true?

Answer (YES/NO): YES